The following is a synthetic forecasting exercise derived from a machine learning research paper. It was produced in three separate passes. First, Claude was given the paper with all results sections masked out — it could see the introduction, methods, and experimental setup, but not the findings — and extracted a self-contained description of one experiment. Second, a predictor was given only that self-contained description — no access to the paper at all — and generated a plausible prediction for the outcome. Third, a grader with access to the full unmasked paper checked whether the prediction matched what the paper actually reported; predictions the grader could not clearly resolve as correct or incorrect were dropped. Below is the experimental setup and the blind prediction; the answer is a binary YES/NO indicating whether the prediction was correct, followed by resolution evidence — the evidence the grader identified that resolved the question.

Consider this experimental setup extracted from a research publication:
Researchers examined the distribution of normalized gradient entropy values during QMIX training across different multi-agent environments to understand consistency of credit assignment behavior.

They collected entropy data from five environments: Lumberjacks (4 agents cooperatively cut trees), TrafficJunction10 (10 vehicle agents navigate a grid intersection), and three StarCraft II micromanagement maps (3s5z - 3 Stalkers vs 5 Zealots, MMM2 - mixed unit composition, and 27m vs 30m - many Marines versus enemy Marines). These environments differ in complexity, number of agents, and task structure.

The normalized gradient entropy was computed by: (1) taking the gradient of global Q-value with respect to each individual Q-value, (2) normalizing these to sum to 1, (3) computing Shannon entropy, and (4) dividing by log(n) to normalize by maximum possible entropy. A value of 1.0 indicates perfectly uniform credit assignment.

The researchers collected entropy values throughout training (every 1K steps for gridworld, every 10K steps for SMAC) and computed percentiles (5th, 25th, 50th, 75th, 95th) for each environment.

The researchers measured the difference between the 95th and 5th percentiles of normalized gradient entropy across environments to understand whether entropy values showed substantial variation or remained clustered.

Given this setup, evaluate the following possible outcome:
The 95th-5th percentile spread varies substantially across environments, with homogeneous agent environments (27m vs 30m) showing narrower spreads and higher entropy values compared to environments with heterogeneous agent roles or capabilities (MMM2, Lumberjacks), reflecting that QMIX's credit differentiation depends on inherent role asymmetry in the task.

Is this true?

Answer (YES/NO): NO